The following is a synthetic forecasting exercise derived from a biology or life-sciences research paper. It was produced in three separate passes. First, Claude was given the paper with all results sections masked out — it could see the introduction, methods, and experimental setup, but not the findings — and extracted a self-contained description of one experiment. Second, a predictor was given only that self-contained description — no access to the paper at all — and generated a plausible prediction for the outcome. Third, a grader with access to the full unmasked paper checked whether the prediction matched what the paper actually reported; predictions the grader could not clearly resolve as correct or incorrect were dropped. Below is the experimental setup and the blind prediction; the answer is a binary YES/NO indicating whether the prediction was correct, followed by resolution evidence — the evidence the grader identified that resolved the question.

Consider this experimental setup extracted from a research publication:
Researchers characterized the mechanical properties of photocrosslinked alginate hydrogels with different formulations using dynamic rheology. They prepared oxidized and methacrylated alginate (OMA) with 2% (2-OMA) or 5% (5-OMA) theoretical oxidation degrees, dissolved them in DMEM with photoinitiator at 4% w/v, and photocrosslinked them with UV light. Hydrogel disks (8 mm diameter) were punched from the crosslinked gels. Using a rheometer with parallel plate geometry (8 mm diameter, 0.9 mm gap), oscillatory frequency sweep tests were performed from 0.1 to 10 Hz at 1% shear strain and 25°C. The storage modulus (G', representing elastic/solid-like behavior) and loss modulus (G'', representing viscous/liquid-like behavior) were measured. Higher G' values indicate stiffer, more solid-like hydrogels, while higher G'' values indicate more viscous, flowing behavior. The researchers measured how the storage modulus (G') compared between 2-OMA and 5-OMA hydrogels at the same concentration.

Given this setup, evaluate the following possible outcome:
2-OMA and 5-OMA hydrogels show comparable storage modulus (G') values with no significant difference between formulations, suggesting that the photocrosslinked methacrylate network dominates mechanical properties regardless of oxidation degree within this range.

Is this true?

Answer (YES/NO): NO